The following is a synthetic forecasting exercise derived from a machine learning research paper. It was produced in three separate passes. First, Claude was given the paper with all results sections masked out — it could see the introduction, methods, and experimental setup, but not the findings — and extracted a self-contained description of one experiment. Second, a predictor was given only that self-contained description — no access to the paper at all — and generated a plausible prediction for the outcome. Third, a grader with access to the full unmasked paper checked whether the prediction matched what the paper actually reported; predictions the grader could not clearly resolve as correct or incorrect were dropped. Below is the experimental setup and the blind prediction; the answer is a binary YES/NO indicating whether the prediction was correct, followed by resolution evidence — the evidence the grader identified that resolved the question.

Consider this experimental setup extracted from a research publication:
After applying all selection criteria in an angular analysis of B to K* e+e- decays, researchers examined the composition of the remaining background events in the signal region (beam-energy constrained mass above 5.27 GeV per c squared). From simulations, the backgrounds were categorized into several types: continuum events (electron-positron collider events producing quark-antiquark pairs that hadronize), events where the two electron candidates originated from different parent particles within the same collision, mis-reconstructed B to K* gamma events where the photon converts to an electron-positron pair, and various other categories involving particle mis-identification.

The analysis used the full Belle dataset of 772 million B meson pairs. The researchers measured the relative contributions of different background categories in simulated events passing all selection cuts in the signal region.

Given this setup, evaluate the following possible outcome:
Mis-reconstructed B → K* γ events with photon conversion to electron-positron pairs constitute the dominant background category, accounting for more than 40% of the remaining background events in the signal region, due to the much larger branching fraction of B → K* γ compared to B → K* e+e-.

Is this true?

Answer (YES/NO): NO